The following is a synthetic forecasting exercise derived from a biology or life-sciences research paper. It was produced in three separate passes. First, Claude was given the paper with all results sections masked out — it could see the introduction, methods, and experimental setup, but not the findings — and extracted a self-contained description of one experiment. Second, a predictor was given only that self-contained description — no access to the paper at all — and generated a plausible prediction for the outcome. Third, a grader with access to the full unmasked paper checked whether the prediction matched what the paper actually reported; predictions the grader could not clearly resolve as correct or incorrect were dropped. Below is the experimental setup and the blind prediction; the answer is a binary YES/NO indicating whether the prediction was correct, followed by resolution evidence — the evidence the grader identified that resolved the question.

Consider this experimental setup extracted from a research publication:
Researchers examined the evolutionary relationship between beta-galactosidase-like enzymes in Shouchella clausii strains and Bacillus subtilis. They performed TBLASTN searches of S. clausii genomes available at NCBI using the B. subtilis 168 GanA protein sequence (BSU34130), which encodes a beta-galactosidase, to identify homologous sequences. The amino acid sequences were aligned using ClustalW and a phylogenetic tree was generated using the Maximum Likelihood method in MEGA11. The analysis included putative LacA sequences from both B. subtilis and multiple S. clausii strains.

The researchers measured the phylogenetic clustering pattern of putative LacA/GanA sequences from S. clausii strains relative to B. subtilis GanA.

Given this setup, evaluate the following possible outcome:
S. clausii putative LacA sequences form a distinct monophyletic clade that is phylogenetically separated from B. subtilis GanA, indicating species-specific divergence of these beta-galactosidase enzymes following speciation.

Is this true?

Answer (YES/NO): NO